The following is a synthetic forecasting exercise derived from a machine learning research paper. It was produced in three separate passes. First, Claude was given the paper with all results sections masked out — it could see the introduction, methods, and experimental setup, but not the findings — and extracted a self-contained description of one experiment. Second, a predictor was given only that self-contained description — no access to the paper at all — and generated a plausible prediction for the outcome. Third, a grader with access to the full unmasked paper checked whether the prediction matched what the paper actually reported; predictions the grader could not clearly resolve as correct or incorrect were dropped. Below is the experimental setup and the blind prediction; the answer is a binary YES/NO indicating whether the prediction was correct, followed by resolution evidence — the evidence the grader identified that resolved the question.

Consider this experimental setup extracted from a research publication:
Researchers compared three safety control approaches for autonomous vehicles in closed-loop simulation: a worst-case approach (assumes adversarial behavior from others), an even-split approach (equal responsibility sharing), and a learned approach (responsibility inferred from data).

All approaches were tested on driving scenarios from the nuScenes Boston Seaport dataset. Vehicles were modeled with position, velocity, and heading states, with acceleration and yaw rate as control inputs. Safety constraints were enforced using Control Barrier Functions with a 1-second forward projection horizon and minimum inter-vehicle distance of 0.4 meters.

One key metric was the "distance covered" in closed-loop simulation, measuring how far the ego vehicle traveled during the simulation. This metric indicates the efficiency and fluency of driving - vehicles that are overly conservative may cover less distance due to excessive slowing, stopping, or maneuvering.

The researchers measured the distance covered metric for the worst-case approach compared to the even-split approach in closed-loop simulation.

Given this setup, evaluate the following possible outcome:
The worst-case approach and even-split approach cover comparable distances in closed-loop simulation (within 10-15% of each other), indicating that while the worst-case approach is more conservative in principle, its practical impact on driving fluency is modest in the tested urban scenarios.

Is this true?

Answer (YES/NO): YES